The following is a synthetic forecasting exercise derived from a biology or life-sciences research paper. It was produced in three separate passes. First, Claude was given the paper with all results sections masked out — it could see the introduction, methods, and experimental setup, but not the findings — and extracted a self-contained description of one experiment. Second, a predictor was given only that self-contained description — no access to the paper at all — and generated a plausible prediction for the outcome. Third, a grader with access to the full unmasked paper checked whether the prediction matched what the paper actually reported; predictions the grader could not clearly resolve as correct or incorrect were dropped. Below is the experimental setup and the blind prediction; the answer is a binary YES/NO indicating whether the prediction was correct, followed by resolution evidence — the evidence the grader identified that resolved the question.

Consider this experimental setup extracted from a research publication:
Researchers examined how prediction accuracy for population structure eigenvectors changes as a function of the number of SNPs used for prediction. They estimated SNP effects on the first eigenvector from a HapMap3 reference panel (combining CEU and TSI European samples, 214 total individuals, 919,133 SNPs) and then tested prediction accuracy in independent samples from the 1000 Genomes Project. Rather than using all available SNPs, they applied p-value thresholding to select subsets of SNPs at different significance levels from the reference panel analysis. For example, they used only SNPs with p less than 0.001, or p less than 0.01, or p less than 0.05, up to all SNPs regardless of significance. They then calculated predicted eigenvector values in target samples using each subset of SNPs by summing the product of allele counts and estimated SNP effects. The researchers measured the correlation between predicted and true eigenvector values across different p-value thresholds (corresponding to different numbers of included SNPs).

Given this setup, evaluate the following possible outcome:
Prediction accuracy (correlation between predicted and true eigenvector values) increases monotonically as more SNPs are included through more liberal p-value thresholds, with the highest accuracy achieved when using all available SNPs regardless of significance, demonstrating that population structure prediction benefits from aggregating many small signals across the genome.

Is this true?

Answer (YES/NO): NO